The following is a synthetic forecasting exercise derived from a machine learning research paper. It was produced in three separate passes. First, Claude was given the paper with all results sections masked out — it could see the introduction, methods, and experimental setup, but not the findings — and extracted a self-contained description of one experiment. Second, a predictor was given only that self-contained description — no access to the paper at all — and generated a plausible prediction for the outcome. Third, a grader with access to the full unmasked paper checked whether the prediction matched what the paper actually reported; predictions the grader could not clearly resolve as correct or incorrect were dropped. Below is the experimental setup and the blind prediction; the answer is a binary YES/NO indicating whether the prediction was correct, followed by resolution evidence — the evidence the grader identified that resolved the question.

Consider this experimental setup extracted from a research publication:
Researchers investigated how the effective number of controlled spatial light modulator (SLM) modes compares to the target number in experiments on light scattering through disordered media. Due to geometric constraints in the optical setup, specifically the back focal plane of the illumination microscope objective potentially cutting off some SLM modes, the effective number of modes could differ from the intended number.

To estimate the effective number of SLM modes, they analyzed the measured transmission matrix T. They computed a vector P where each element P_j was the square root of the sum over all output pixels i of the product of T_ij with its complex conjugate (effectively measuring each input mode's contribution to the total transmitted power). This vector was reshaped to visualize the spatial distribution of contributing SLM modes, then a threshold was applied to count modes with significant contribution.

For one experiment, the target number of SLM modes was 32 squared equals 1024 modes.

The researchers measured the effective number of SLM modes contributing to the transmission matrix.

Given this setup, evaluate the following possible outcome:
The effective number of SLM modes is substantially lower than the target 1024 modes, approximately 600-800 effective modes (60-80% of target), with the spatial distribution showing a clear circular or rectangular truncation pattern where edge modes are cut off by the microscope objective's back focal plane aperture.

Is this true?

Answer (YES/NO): YES